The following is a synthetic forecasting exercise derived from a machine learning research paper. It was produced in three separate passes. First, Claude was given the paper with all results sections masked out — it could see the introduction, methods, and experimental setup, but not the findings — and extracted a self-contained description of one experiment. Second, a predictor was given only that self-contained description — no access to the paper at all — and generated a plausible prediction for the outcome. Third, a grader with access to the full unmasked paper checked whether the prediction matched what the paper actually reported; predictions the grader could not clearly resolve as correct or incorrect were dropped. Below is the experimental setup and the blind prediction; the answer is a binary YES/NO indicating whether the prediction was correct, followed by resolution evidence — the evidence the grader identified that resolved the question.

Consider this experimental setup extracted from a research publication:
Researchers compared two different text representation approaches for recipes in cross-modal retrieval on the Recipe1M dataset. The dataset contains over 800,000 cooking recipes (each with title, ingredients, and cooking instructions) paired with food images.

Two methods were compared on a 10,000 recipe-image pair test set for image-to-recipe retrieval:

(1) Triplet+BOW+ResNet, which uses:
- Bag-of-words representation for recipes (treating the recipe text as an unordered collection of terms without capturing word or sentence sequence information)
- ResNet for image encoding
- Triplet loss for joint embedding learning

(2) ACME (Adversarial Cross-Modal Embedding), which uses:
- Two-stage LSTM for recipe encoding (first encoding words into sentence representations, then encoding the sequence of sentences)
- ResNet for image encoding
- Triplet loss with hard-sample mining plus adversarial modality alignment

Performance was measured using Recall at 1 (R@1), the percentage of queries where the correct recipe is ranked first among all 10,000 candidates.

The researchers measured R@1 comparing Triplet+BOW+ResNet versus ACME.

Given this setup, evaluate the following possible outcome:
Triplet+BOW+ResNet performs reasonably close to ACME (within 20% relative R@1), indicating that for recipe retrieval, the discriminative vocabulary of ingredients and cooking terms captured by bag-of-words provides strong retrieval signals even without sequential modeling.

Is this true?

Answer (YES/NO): YES